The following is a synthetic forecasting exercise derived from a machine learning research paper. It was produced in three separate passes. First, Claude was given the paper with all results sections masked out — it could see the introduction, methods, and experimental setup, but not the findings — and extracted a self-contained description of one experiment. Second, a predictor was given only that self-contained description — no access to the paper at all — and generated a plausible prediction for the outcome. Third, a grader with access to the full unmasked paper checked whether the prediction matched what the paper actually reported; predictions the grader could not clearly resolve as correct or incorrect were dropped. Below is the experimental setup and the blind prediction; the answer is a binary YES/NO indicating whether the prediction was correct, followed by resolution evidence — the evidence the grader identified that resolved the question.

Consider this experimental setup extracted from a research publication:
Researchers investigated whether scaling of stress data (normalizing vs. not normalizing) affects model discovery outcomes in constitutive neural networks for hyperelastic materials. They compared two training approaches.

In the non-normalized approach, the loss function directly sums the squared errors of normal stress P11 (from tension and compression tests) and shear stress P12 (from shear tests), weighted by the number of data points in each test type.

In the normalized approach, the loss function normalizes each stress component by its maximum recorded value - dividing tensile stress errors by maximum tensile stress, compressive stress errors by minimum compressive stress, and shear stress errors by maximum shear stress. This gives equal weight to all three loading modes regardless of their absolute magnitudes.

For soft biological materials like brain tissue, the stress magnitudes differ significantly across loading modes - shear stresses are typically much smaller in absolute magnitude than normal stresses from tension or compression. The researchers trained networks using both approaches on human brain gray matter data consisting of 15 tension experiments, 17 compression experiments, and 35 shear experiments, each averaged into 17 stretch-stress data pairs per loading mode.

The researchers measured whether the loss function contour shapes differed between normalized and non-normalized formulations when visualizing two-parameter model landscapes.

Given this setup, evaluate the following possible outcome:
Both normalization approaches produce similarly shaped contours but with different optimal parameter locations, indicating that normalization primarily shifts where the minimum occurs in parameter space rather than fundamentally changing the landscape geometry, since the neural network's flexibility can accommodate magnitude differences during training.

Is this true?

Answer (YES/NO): NO